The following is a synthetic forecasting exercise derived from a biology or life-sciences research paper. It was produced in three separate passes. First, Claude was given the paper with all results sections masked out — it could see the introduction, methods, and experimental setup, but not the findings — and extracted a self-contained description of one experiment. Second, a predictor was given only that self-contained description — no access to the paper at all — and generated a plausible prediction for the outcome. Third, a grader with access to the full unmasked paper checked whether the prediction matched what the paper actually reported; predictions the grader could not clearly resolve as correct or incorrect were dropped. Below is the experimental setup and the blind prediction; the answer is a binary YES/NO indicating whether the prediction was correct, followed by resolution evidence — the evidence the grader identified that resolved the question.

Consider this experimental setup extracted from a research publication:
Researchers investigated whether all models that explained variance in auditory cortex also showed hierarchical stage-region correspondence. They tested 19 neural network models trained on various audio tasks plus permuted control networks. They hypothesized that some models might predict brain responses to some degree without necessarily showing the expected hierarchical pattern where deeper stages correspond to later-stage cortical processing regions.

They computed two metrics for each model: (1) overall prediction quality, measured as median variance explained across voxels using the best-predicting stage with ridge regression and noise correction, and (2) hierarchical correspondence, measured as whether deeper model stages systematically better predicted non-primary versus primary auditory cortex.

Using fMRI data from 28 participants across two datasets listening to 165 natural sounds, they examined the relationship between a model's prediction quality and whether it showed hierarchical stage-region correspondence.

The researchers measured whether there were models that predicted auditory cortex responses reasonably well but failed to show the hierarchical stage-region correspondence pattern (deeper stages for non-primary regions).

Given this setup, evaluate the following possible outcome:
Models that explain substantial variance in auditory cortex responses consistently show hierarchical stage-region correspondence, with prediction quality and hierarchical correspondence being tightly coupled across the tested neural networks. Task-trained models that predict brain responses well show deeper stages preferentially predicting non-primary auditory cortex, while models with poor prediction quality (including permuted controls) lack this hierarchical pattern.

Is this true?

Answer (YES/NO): YES